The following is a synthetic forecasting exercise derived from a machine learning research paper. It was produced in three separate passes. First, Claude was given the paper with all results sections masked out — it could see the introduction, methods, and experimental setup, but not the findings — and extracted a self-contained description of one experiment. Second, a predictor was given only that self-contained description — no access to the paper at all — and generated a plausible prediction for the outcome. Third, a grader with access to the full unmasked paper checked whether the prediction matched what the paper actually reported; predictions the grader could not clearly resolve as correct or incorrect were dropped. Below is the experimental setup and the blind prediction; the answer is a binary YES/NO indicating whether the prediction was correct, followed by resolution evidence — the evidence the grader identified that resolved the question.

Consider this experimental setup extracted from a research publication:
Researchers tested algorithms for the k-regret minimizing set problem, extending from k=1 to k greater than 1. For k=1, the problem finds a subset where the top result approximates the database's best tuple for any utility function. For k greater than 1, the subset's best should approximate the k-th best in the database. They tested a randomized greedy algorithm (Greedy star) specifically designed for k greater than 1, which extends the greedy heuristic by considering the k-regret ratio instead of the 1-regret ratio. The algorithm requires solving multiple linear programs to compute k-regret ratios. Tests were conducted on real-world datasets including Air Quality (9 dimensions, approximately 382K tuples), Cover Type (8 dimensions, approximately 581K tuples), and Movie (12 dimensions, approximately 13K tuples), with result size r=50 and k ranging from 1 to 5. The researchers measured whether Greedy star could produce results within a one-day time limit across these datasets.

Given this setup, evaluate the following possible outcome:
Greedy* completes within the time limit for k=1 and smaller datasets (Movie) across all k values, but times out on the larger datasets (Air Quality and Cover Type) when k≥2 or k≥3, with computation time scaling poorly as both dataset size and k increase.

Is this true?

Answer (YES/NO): NO